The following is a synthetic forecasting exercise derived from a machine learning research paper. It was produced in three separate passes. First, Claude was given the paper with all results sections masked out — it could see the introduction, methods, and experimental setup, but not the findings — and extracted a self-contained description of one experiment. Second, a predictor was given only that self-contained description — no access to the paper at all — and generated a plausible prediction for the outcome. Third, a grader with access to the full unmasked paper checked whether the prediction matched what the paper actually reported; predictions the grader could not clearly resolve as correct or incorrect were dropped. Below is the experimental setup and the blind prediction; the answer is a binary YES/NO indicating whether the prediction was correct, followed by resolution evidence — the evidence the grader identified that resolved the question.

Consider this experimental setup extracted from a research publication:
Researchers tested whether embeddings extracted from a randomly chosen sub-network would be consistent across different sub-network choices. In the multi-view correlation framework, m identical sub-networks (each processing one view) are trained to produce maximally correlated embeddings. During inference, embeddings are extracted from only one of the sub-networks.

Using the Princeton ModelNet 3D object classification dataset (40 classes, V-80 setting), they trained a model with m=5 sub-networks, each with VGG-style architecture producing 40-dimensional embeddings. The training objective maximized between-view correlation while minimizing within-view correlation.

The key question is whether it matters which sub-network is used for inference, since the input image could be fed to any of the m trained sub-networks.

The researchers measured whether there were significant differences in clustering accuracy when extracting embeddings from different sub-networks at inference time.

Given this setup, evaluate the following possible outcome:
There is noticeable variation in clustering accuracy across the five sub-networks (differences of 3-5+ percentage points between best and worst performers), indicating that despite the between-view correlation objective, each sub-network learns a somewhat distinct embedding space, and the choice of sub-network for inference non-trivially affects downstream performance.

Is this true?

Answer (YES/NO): NO